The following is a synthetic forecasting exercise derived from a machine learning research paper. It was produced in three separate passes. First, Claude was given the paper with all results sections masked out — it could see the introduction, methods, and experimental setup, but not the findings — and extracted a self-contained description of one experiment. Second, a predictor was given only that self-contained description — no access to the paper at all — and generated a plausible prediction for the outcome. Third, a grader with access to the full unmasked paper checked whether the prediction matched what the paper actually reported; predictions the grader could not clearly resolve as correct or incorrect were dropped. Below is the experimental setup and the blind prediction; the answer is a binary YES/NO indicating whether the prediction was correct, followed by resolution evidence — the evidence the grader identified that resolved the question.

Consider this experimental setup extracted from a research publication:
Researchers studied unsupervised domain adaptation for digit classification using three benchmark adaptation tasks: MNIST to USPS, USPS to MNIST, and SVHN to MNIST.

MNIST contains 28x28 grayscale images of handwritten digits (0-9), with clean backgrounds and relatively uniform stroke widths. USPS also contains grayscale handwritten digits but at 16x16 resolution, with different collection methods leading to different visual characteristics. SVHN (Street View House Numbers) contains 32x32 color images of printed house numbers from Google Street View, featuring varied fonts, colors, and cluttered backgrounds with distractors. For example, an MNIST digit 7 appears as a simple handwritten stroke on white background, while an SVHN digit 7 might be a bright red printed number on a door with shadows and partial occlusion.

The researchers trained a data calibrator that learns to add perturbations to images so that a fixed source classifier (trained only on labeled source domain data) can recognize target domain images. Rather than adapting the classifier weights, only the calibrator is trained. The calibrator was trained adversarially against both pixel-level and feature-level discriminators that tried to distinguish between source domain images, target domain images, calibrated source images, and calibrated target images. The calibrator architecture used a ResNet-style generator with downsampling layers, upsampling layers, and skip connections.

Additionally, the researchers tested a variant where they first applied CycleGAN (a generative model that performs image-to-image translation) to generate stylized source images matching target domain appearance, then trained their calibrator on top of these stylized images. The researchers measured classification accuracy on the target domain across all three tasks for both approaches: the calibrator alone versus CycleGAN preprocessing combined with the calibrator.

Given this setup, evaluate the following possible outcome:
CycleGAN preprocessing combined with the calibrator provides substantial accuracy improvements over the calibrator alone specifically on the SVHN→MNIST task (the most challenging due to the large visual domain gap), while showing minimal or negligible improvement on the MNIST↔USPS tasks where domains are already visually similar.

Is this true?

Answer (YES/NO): NO